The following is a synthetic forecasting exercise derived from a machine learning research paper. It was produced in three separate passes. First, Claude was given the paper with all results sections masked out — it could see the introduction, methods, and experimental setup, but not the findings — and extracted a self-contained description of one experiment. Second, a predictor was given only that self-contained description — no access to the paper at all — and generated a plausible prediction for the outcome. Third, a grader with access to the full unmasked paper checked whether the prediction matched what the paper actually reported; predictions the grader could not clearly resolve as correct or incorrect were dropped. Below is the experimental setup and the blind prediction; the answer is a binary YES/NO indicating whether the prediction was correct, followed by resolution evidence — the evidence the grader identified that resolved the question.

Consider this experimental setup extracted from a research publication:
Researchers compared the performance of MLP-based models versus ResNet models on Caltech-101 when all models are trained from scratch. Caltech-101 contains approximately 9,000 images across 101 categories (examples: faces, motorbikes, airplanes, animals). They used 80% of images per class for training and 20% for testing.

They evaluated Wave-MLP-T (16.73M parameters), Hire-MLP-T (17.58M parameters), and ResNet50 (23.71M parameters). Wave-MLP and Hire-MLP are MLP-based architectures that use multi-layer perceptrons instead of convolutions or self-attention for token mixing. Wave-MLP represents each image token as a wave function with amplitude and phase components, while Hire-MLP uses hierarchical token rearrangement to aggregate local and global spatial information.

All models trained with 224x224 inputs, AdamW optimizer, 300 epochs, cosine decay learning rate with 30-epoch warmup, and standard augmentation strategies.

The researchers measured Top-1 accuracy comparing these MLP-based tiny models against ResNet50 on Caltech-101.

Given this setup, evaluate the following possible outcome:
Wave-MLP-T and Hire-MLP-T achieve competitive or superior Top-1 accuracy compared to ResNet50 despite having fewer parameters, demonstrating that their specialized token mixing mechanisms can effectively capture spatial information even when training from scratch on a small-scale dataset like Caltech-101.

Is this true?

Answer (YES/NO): NO